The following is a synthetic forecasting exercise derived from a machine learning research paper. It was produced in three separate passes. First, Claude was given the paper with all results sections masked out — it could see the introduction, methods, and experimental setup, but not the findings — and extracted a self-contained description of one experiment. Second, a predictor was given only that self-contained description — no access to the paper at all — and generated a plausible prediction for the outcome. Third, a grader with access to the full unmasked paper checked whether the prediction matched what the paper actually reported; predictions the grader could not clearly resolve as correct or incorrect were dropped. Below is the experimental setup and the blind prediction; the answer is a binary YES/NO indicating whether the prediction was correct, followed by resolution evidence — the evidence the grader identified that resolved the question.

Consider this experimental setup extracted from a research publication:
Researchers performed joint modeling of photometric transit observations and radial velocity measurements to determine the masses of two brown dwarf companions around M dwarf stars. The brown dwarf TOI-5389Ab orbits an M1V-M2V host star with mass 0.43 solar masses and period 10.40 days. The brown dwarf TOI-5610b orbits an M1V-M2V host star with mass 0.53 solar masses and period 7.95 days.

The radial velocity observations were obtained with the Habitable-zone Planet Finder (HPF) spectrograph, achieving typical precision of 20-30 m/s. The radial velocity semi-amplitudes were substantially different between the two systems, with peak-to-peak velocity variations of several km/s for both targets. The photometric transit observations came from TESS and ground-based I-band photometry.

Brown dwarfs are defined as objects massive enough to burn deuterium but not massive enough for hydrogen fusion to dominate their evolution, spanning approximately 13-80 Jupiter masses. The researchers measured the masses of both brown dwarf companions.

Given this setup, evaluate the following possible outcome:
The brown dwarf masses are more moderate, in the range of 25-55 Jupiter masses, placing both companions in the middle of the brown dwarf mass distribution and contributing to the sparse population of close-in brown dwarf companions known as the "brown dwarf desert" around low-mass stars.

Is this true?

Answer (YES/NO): NO